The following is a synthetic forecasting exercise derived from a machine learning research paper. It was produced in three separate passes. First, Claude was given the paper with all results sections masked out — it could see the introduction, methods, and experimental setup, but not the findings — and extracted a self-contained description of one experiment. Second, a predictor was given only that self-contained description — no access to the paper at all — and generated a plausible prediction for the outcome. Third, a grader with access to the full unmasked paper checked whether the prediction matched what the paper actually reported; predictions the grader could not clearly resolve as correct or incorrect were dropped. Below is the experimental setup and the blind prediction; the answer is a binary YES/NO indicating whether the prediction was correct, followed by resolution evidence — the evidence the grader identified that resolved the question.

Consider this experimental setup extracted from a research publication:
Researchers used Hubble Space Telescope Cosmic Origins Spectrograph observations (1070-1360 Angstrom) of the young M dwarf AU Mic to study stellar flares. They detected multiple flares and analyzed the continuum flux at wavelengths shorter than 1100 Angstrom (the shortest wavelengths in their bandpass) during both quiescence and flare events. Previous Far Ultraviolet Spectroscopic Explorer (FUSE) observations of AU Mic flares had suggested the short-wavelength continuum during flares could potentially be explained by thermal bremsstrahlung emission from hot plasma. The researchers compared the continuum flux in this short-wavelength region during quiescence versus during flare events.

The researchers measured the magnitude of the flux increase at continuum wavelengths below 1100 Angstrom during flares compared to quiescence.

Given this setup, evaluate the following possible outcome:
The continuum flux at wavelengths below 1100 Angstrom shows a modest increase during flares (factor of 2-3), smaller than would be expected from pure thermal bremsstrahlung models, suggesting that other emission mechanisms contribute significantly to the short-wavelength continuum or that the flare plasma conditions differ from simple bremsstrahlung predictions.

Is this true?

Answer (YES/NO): NO